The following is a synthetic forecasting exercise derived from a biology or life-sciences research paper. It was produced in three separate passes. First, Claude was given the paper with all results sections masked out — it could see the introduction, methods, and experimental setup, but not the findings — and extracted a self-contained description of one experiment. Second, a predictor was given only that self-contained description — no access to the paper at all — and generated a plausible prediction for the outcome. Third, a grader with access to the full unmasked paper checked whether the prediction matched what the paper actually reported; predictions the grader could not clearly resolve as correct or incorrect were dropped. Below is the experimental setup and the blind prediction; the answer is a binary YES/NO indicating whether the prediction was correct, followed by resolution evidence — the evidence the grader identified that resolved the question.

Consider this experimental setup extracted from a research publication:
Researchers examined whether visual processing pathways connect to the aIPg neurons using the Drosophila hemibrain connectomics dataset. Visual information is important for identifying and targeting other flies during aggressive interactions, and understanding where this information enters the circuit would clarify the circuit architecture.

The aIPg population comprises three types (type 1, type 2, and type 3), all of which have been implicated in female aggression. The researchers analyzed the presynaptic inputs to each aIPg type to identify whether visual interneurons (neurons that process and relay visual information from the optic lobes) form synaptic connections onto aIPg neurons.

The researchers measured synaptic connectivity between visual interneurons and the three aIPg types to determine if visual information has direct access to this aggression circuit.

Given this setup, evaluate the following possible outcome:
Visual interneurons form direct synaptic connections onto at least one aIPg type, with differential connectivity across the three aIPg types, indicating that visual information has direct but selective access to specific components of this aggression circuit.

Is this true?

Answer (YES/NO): YES